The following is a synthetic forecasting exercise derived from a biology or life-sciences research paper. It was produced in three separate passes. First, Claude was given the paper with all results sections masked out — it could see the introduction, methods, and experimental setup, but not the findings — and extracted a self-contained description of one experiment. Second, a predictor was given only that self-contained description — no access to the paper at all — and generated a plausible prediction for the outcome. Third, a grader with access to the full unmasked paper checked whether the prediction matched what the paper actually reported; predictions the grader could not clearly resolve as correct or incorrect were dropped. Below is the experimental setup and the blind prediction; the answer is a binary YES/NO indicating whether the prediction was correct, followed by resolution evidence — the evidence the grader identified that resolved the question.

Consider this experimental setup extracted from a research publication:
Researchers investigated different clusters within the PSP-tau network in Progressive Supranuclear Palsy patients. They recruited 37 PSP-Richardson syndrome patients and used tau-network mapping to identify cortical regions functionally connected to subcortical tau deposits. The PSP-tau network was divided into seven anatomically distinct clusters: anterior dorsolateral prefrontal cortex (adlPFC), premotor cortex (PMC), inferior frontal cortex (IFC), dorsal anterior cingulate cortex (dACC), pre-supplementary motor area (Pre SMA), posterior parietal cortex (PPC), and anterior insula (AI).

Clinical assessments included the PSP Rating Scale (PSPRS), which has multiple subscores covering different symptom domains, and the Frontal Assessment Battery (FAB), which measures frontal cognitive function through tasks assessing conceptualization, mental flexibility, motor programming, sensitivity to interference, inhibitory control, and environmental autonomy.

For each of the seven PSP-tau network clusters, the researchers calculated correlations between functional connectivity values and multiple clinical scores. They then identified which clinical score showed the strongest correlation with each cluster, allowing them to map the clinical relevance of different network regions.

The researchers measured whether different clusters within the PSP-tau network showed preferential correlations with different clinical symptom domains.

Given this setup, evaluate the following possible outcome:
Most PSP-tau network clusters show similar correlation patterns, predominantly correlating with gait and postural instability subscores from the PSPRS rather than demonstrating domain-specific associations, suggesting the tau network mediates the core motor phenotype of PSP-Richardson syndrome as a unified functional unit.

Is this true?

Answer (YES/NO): NO